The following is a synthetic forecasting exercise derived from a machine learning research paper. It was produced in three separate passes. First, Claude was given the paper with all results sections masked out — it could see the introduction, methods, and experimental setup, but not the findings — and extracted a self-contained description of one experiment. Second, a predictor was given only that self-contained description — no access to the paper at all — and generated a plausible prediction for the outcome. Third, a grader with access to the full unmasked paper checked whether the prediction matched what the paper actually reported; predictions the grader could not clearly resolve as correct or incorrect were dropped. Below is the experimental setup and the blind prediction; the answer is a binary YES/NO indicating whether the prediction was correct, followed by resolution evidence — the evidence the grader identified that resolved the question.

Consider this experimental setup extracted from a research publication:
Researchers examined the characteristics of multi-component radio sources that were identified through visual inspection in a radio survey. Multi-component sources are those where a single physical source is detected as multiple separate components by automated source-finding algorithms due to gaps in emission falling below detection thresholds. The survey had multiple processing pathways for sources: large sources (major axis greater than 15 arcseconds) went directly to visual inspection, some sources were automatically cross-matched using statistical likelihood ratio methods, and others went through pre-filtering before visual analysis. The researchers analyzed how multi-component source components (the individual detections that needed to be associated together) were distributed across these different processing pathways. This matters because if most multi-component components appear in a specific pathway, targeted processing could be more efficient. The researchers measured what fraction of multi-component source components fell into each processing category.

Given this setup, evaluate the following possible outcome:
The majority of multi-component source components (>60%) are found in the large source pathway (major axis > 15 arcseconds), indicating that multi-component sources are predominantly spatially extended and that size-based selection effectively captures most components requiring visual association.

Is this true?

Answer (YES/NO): NO